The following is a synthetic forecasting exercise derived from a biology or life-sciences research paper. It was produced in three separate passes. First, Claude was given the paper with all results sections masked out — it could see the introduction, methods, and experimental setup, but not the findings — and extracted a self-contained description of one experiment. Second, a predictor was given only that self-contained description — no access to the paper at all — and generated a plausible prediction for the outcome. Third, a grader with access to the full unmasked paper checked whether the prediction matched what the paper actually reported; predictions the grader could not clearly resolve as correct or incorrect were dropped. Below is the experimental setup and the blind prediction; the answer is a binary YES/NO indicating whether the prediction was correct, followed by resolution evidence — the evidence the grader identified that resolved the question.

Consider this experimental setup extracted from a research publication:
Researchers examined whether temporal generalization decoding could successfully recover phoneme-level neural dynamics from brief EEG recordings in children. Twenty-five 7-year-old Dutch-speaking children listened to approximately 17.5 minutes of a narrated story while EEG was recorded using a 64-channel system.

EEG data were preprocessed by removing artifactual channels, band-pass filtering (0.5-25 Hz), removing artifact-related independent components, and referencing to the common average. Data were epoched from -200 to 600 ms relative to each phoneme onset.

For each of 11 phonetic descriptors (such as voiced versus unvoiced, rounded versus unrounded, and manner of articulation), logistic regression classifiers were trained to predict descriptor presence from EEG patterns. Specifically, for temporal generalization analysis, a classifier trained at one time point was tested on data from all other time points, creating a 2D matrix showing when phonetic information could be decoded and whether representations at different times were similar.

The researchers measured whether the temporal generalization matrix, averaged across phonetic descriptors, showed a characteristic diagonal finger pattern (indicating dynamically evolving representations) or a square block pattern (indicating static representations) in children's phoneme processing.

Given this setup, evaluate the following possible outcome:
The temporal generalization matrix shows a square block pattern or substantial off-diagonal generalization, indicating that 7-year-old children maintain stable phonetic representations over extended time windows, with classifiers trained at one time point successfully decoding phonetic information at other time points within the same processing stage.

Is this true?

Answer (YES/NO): NO